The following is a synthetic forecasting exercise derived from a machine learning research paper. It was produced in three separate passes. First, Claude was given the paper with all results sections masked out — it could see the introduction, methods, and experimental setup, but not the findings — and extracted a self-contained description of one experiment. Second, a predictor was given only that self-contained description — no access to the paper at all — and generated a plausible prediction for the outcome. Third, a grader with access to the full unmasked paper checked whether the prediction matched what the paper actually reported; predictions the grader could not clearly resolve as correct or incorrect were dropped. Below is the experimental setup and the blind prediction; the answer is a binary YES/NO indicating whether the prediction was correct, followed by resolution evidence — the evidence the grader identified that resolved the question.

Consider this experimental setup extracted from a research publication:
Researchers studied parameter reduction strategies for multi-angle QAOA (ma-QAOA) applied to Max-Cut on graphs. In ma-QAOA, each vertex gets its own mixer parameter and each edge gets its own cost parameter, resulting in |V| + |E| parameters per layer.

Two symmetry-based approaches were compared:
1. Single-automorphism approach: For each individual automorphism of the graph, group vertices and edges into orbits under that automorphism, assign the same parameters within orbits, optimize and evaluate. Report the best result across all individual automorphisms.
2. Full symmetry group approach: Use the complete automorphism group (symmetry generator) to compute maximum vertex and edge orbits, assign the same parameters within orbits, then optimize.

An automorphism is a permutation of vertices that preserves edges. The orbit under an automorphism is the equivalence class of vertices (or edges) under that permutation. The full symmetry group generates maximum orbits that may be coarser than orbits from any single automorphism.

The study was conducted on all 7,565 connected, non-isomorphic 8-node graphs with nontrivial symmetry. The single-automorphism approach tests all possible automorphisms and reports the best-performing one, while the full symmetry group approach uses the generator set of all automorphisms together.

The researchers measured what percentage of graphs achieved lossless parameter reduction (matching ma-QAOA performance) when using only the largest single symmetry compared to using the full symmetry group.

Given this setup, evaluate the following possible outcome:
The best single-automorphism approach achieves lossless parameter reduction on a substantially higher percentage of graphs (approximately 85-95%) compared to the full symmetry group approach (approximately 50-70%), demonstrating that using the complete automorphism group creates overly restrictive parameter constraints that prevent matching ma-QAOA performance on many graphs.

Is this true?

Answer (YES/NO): NO